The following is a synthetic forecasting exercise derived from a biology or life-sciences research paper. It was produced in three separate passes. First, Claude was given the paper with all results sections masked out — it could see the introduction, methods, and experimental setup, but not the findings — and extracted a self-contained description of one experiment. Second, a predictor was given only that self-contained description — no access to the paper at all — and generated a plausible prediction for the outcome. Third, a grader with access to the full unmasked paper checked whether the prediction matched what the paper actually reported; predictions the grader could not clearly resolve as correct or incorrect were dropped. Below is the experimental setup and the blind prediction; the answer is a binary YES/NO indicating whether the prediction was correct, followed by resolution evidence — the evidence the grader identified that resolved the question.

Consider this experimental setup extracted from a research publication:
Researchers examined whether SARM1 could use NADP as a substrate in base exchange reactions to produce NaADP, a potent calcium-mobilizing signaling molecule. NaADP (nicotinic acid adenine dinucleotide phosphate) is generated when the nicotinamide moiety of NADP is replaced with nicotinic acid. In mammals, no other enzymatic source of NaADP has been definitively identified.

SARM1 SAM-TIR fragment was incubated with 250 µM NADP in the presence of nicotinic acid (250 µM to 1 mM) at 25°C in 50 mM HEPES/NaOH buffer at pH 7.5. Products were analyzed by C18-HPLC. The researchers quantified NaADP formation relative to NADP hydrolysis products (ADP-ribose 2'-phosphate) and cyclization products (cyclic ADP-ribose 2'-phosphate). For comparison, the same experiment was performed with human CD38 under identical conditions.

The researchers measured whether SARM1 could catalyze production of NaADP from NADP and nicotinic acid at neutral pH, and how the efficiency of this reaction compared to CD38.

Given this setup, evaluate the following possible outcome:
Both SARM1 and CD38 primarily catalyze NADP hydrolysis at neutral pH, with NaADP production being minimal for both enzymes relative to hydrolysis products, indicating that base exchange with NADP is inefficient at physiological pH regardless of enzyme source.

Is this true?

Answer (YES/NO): NO